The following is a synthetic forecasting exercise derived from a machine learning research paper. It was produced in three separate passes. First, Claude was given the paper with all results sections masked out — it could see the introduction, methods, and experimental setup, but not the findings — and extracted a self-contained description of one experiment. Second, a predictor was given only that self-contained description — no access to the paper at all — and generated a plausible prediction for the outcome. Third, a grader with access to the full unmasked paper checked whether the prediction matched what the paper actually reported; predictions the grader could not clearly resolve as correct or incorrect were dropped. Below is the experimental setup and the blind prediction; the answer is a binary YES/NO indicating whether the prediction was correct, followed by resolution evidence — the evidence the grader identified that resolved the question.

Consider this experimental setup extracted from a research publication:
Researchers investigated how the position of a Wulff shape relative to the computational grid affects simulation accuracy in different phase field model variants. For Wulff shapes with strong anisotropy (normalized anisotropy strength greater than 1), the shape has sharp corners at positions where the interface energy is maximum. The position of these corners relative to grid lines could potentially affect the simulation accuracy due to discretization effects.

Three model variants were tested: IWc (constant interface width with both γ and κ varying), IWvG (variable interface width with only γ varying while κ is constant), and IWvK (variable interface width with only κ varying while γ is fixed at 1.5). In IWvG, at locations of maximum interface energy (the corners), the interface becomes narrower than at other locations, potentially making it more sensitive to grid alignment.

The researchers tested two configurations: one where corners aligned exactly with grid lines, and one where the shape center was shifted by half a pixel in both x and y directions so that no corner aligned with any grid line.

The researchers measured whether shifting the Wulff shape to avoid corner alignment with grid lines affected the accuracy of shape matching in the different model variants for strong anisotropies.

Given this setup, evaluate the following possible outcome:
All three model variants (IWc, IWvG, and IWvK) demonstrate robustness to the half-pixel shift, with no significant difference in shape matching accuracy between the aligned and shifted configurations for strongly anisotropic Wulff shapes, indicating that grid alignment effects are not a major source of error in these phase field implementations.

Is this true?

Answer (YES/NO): NO